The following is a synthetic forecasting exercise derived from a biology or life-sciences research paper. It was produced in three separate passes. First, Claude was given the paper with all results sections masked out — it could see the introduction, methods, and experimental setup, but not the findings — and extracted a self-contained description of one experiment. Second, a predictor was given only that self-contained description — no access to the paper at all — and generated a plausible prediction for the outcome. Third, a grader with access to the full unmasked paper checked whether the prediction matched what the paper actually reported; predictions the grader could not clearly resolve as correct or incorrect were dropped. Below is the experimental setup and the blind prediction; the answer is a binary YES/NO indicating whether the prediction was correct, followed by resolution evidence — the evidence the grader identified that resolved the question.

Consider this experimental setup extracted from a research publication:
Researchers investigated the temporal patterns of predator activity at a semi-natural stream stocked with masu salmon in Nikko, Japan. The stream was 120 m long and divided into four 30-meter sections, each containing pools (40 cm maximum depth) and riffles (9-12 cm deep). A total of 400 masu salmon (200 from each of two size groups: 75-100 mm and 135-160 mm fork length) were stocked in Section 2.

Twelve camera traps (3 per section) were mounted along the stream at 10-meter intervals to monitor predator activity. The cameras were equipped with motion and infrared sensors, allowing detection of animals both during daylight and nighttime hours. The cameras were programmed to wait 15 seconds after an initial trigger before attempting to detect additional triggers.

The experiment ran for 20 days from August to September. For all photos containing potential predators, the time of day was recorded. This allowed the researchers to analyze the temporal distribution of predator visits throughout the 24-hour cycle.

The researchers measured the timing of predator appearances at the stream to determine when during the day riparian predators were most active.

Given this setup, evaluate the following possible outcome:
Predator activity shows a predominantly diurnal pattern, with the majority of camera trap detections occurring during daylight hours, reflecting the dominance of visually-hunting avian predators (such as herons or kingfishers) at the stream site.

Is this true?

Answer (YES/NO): NO